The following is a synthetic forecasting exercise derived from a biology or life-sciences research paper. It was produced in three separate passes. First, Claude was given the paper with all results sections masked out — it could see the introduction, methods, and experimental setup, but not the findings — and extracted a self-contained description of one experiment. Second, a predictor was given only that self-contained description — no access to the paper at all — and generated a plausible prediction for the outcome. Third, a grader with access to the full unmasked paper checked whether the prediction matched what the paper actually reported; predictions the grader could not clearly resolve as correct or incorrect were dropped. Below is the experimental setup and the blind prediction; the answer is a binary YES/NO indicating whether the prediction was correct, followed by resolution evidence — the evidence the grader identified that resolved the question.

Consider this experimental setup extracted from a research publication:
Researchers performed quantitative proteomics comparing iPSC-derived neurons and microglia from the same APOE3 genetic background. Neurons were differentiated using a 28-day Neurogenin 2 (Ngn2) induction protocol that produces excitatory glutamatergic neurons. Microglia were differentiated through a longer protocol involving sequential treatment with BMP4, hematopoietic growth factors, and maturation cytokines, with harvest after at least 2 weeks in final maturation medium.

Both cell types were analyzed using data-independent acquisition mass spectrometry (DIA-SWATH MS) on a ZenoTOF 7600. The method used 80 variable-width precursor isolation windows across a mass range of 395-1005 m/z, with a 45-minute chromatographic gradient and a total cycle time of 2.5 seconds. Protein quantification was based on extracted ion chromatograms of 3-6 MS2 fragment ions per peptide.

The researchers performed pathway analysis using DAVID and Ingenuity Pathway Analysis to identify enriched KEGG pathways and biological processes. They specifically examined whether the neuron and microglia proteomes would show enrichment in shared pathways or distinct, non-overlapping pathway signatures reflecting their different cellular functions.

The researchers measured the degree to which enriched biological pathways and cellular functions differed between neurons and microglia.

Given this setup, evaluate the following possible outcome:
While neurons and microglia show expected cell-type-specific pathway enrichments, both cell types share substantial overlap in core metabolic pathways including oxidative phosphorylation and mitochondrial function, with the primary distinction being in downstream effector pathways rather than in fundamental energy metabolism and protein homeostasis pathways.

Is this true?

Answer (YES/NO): NO